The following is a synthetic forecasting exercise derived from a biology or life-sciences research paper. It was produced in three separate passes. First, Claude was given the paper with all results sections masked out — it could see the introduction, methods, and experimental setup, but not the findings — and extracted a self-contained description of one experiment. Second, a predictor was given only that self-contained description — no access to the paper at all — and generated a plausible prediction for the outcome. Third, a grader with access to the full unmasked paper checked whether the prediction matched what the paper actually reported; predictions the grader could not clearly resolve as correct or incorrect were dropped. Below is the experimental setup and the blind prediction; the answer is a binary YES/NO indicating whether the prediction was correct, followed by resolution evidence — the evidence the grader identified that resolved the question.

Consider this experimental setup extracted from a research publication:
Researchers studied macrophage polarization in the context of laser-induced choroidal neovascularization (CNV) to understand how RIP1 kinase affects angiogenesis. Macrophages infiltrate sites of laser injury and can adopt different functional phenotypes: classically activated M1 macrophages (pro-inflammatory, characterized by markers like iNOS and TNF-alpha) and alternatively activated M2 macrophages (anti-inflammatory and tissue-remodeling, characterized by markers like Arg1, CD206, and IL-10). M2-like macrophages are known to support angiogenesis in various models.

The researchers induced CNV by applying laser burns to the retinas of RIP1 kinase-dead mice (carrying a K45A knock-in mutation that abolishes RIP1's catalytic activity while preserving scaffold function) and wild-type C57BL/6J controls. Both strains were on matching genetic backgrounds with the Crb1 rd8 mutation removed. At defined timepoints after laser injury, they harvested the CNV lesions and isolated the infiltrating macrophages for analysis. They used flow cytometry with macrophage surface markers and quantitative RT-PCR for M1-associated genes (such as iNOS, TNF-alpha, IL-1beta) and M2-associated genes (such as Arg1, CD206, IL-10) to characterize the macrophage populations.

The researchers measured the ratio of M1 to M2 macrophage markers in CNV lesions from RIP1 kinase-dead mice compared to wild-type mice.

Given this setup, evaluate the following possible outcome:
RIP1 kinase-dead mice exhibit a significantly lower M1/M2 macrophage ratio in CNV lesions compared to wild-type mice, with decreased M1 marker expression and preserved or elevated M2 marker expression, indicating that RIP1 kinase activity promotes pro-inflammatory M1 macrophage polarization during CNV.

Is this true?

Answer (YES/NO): NO